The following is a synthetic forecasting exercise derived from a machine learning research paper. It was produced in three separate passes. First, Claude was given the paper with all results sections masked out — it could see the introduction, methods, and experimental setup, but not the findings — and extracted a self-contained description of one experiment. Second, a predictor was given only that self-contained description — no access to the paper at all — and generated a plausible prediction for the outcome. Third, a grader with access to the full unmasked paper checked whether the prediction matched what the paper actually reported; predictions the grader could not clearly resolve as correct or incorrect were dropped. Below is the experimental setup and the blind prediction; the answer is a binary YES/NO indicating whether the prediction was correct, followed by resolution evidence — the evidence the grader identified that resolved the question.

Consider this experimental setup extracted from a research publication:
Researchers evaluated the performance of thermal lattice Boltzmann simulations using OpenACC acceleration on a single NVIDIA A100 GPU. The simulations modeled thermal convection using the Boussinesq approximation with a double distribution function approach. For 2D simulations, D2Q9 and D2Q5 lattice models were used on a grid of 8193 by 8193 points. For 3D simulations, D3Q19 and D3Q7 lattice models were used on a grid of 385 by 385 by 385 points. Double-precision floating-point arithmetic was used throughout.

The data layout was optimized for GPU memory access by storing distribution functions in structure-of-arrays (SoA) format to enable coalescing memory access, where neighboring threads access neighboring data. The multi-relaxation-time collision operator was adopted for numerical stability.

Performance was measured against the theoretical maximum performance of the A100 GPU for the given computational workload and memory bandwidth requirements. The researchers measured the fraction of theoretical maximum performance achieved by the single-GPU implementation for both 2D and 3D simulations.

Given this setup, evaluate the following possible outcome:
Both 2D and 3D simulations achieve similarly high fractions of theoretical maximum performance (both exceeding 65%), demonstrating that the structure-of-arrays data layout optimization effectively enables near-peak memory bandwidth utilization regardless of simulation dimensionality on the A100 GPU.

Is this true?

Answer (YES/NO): YES